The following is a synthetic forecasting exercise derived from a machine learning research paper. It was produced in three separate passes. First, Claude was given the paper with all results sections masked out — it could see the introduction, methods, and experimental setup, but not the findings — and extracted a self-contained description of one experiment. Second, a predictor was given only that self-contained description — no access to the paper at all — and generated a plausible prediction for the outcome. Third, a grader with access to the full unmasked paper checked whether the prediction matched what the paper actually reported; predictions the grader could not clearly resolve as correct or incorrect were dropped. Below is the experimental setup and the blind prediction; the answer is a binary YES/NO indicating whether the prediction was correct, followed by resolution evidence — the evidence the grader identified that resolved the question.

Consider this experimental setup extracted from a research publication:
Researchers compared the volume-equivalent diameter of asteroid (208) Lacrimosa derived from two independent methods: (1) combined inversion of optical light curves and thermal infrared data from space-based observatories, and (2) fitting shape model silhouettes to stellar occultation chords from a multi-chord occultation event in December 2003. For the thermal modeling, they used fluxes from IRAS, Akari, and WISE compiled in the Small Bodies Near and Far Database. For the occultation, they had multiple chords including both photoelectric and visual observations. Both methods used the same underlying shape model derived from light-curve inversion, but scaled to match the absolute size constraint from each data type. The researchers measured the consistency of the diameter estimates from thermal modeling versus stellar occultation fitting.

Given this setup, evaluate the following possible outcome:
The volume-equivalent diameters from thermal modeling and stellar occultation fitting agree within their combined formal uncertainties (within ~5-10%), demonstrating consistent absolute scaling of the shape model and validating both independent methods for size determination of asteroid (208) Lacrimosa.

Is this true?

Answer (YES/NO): YES